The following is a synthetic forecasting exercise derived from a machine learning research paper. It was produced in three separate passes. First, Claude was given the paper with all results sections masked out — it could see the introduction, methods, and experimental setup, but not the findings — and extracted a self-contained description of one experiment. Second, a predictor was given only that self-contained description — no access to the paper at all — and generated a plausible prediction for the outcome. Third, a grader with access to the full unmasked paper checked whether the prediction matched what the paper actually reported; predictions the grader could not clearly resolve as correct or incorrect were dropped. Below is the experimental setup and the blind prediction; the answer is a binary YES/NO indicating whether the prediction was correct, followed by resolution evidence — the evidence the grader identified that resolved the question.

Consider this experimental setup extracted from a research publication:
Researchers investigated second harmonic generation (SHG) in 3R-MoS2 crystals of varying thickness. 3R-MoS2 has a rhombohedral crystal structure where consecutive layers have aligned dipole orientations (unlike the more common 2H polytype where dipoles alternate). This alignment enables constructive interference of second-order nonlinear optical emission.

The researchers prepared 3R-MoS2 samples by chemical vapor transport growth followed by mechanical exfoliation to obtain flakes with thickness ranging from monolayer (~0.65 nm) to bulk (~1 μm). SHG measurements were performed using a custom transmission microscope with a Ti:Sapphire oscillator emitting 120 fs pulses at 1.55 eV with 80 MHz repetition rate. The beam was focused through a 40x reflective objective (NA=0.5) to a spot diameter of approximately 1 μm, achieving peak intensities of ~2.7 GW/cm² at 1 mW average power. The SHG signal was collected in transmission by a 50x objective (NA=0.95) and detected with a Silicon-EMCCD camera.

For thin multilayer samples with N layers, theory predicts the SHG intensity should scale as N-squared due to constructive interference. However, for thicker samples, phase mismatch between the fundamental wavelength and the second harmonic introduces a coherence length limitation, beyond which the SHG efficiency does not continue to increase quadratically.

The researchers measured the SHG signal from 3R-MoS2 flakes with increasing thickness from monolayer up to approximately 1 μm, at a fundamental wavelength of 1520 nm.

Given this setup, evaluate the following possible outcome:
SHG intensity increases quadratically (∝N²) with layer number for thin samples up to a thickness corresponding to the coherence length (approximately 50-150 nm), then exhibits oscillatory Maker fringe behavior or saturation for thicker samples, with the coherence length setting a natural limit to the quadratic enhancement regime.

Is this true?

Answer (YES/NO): NO